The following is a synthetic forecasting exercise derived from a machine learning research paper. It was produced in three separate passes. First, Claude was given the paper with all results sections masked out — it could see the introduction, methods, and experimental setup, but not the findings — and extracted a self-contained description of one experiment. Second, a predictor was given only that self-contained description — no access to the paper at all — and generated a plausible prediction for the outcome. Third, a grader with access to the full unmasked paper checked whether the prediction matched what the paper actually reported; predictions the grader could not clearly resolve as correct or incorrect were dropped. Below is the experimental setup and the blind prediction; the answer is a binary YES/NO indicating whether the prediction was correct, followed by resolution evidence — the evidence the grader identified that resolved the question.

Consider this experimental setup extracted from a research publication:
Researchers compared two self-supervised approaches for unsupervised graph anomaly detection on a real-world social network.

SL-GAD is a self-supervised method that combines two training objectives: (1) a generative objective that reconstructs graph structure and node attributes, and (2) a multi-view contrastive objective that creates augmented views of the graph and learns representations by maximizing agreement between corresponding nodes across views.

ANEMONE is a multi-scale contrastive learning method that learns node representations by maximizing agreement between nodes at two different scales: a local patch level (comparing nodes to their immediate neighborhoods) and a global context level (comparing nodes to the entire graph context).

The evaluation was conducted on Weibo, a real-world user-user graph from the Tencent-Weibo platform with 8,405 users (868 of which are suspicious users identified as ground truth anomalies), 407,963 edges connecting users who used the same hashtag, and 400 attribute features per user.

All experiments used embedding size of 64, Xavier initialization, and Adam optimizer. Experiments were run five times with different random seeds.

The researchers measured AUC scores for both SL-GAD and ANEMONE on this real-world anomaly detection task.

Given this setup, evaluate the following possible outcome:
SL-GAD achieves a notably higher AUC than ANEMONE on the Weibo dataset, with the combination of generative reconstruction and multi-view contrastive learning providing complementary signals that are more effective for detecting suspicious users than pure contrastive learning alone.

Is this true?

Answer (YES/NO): YES